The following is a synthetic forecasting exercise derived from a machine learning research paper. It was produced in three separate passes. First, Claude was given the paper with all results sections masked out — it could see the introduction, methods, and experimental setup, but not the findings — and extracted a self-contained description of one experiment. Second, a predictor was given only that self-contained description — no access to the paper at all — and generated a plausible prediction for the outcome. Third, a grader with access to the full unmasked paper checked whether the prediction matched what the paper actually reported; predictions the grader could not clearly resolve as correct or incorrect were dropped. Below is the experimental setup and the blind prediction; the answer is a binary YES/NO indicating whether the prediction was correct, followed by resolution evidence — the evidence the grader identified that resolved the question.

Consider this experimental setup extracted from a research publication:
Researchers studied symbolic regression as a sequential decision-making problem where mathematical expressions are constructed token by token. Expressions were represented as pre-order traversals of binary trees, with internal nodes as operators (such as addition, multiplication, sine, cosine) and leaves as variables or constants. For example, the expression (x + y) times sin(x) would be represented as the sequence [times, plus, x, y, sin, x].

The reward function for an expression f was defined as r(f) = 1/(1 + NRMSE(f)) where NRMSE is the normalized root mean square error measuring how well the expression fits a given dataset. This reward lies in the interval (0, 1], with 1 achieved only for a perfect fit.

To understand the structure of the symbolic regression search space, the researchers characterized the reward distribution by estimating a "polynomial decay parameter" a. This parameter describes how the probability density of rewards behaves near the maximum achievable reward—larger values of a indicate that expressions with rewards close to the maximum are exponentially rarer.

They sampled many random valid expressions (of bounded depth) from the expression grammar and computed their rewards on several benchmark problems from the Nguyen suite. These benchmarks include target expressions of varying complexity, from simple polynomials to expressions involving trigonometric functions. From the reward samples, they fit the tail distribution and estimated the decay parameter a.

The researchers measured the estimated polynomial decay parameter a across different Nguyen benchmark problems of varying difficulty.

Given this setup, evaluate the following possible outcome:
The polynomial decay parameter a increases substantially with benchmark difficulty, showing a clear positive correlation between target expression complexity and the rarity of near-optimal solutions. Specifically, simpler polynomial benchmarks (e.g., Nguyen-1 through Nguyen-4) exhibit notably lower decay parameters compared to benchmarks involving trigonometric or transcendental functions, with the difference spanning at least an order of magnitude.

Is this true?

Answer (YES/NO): NO